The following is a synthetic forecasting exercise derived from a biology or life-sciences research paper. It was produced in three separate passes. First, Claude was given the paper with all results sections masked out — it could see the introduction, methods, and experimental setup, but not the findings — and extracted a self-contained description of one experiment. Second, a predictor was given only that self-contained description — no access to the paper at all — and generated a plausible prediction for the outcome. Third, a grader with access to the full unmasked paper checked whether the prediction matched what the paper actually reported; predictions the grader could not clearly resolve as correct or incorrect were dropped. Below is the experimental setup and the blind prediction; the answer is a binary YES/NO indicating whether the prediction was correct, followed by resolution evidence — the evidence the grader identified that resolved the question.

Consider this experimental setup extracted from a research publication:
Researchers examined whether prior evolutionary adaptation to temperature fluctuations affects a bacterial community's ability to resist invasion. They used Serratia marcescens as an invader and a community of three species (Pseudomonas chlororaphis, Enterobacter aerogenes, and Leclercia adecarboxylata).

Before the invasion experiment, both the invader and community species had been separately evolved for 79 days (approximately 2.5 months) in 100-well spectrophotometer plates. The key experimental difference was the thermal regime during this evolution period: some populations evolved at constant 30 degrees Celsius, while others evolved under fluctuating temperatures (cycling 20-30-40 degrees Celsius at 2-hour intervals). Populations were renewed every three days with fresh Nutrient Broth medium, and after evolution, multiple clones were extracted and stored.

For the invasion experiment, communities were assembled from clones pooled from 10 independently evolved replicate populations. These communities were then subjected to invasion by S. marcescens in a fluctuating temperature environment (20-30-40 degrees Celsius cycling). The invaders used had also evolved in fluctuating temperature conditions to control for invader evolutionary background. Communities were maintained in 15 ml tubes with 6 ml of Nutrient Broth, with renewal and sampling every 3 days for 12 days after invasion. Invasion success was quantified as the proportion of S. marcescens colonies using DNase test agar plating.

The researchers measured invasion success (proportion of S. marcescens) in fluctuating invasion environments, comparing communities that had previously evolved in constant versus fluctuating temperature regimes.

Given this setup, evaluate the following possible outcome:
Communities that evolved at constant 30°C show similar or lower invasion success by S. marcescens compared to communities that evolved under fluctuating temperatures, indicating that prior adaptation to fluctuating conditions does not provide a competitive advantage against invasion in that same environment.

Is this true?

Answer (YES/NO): NO